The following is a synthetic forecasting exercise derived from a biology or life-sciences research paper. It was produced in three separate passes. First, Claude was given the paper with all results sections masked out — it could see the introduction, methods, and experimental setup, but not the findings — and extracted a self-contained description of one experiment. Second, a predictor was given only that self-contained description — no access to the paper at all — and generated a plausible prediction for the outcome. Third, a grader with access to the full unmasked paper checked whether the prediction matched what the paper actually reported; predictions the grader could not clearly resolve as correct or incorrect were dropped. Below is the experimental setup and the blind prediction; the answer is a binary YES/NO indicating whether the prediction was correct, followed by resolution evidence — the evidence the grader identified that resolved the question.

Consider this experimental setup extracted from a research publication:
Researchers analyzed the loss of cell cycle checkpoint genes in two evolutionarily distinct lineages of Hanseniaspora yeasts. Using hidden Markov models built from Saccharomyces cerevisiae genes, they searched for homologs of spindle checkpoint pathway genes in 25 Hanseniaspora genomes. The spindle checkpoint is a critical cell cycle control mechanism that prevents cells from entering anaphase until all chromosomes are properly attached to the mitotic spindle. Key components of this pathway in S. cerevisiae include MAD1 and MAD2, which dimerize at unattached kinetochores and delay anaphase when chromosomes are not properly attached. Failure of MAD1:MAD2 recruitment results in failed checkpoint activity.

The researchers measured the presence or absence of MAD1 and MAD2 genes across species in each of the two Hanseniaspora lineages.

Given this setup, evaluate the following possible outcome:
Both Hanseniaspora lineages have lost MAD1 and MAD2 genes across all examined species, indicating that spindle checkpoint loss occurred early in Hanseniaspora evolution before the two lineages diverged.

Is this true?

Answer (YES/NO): NO